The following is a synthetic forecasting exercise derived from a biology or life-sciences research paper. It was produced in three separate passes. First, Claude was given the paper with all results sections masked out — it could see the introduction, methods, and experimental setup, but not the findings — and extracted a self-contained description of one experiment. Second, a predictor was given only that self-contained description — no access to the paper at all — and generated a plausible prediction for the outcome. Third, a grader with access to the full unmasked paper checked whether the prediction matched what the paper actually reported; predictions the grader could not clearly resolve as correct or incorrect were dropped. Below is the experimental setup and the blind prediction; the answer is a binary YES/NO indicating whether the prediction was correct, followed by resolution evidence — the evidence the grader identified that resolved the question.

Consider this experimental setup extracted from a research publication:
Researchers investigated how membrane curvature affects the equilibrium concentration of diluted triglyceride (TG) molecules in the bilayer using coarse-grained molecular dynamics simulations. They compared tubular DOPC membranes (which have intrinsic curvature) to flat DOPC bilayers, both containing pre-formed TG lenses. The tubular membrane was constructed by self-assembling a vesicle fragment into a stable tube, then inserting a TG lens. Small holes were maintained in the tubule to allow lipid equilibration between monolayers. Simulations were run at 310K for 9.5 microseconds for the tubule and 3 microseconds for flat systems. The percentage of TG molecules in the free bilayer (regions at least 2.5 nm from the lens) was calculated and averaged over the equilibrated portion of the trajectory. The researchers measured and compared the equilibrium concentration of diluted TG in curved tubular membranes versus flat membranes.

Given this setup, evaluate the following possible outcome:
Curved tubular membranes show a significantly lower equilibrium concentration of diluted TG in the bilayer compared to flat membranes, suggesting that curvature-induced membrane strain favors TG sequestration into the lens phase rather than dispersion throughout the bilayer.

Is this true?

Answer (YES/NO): NO